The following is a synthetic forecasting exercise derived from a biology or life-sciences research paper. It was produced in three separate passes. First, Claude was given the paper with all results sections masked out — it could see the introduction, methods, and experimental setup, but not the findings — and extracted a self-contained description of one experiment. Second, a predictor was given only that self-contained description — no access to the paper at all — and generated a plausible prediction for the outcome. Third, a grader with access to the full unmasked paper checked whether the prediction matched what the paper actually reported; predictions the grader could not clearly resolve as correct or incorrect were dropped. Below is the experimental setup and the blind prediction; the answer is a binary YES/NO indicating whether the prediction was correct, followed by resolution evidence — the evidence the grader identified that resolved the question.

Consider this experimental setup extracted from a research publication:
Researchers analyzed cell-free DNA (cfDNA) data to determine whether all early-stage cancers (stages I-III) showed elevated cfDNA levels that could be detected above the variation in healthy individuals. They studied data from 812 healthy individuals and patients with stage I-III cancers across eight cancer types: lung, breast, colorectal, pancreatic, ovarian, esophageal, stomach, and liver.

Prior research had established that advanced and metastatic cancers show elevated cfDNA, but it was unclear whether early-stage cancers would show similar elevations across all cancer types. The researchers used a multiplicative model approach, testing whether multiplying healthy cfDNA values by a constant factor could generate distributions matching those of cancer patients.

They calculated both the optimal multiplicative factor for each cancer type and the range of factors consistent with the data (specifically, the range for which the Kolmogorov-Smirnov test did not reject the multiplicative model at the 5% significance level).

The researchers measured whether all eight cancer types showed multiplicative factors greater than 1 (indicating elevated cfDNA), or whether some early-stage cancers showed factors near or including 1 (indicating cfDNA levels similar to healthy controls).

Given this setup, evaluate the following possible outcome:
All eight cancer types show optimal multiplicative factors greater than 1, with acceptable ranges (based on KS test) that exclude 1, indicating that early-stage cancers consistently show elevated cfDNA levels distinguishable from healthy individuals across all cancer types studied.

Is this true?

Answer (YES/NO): NO